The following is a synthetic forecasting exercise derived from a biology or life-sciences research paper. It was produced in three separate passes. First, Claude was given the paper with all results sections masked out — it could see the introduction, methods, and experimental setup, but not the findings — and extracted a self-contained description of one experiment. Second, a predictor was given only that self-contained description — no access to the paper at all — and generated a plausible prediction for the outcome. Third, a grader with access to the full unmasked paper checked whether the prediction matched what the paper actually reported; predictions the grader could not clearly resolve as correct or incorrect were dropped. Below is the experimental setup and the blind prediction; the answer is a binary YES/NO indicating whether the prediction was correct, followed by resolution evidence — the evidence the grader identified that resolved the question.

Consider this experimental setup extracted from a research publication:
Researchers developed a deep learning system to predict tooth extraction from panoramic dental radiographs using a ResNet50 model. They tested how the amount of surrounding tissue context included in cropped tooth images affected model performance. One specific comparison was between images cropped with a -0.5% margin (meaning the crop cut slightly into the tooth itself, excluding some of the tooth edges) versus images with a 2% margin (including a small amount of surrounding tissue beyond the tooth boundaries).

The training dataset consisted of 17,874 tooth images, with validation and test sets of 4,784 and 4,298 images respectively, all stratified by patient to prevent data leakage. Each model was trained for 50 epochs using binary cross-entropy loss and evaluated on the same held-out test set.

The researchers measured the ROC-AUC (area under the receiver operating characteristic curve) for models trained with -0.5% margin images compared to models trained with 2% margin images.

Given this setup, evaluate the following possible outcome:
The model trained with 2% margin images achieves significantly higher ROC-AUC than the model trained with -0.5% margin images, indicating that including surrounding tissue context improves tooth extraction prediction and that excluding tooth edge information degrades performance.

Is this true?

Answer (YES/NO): YES